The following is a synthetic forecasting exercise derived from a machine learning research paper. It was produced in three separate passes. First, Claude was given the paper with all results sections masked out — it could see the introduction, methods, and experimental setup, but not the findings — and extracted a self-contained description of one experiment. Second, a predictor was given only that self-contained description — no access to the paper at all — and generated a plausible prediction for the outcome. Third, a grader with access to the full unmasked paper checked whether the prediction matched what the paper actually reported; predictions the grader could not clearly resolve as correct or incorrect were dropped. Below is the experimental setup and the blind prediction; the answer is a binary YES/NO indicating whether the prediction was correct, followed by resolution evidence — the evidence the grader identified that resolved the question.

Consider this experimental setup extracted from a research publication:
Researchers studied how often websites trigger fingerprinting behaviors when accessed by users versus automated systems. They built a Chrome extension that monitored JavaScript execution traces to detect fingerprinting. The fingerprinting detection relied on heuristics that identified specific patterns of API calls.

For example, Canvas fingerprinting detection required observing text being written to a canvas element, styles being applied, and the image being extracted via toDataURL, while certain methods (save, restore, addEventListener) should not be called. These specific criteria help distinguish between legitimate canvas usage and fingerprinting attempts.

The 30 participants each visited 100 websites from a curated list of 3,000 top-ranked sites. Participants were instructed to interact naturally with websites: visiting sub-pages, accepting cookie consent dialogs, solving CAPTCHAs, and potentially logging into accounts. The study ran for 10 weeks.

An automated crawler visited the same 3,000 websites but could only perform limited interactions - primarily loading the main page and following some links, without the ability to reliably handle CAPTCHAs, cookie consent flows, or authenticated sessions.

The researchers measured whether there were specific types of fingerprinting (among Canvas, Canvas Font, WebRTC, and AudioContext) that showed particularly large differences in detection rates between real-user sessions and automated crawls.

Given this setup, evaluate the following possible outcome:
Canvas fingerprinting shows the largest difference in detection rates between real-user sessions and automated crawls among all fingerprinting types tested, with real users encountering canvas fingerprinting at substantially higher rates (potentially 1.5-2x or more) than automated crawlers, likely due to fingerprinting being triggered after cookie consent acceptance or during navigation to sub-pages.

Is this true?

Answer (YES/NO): YES